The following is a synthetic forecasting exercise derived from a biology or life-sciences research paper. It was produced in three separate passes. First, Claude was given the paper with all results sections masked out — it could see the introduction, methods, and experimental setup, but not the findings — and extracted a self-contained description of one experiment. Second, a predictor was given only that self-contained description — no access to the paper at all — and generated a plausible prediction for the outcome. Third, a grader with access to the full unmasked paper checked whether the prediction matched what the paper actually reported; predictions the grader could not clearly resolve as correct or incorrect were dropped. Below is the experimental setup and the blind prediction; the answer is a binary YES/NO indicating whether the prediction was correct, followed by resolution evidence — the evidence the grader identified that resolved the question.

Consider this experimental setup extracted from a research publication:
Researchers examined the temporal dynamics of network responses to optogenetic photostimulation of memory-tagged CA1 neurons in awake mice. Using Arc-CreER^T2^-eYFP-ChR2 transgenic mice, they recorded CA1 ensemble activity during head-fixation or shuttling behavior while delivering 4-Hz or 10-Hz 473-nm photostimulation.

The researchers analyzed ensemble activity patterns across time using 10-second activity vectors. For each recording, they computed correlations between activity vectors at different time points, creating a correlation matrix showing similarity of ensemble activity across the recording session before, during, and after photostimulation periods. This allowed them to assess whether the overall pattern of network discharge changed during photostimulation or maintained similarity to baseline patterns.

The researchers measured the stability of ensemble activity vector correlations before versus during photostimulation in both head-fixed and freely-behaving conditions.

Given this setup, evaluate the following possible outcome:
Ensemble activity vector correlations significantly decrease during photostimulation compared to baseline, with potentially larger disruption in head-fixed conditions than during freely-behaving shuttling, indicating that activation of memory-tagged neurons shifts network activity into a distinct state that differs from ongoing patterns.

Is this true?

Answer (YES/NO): NO